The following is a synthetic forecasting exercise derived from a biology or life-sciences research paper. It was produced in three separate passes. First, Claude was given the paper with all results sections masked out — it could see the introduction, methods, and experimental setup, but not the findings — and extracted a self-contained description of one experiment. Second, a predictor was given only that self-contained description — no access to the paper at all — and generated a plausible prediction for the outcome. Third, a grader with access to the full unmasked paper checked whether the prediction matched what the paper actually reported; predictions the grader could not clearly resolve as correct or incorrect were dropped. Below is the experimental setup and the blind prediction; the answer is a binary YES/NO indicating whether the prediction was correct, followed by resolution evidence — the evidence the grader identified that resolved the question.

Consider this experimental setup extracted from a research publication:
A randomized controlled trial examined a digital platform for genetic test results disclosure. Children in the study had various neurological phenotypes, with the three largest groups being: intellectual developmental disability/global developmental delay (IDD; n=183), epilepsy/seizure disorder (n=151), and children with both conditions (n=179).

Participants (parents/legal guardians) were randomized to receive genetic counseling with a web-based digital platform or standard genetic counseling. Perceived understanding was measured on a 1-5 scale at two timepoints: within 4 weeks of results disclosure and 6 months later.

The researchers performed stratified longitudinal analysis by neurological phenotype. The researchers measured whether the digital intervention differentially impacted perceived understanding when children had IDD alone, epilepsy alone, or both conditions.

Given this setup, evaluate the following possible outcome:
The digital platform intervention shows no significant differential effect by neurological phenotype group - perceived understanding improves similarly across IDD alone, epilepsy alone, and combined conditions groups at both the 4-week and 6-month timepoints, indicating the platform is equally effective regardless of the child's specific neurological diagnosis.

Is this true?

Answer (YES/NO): NO